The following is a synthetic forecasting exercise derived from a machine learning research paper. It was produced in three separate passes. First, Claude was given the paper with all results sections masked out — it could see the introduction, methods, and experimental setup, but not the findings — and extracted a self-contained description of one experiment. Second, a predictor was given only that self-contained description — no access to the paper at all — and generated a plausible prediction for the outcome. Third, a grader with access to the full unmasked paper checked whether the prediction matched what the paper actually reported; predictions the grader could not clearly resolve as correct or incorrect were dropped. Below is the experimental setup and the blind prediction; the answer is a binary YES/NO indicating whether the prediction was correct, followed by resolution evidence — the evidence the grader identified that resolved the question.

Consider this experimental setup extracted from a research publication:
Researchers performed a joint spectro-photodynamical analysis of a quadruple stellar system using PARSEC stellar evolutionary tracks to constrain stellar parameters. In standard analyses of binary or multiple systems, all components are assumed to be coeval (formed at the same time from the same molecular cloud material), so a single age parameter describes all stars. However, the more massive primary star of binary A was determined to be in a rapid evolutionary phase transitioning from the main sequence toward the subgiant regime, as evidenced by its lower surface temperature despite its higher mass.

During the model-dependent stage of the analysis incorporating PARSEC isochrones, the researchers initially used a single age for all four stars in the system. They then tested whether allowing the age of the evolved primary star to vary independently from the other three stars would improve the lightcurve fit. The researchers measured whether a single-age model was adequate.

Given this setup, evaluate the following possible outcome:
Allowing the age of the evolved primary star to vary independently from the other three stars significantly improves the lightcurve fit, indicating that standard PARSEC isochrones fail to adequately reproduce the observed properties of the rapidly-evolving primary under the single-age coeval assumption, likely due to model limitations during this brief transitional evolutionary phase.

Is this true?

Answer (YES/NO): YES